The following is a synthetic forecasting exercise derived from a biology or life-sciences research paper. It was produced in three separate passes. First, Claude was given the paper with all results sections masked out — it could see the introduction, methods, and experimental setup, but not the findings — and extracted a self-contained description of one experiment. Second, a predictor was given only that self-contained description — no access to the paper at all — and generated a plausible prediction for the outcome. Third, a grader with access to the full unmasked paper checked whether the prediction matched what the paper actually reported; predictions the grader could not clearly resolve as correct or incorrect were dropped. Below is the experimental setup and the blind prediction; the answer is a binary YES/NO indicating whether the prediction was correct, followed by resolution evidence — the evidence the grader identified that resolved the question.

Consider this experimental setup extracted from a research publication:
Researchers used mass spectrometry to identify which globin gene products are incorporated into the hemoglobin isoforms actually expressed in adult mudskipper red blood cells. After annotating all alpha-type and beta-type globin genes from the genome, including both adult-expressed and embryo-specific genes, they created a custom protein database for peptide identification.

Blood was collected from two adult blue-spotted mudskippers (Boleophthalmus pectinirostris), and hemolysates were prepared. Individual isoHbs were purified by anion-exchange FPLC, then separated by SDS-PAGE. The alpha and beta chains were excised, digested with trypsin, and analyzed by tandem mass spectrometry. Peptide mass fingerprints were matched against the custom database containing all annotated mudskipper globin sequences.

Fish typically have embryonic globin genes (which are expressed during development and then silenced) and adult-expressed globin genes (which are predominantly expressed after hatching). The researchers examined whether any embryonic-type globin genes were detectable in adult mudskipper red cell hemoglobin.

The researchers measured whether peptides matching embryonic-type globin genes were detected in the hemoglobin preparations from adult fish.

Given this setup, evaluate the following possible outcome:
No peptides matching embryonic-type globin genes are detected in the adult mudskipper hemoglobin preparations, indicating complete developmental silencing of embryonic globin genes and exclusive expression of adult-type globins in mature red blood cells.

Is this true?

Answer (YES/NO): YES